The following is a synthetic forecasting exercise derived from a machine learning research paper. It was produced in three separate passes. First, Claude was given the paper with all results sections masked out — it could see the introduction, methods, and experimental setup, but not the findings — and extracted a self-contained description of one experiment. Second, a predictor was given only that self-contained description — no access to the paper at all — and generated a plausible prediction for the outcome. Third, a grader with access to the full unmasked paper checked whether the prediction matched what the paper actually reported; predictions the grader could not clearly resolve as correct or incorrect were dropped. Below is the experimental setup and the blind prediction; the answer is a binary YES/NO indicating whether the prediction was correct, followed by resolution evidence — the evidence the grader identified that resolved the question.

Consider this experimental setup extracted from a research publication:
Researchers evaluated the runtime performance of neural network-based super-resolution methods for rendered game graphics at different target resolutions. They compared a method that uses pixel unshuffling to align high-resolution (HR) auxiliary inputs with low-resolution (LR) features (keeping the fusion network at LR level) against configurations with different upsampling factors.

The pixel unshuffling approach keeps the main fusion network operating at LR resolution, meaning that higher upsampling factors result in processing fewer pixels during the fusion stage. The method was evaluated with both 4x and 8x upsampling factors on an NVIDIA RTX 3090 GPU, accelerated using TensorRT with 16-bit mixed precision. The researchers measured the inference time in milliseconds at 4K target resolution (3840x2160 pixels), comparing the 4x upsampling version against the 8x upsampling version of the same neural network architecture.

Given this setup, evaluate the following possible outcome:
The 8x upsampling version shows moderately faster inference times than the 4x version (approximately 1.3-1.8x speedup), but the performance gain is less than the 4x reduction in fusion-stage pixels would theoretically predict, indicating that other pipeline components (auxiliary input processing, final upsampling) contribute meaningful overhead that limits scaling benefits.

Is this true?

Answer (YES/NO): NO